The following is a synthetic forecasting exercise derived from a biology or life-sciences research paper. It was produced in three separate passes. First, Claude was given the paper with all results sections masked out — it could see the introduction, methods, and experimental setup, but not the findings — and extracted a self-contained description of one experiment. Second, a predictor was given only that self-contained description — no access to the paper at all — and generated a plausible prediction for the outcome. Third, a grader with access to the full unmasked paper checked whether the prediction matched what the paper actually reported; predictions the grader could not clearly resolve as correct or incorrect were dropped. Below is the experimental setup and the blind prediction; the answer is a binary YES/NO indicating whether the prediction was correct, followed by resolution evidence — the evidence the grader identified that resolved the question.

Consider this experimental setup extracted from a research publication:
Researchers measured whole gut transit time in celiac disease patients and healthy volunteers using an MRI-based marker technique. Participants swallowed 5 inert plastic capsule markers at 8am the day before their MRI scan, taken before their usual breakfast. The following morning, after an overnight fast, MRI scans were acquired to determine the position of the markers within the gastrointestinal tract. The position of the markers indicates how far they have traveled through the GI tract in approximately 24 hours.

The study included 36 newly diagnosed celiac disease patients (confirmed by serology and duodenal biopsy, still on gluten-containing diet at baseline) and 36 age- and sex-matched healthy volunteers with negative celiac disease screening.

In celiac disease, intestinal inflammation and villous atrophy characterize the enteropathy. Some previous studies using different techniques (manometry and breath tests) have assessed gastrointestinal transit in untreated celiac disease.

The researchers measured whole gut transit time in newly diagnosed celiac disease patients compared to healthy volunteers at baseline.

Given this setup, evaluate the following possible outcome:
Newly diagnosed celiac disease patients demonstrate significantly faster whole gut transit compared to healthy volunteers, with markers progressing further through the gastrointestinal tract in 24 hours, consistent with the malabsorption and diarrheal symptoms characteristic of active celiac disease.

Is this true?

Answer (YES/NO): NO